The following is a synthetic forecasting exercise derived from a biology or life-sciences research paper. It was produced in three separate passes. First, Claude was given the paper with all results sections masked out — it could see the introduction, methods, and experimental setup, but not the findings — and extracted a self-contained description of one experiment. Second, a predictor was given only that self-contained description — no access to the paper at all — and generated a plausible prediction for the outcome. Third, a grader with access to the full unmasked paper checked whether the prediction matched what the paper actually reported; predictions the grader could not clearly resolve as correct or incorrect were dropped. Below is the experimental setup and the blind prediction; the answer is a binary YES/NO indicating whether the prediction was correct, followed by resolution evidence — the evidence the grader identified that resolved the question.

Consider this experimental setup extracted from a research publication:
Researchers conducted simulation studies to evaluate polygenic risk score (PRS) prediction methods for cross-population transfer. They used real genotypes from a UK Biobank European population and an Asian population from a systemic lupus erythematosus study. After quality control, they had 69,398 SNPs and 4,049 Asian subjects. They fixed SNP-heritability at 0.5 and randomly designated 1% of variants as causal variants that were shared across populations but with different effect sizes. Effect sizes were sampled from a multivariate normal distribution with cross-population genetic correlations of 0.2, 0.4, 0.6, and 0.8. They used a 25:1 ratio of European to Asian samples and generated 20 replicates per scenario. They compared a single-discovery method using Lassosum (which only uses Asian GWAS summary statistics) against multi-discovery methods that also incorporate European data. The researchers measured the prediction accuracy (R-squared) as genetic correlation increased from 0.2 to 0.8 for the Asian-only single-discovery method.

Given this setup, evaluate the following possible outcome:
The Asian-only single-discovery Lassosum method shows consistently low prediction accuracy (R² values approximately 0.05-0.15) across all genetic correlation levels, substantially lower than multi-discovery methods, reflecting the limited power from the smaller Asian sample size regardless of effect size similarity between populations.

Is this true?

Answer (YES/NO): NO